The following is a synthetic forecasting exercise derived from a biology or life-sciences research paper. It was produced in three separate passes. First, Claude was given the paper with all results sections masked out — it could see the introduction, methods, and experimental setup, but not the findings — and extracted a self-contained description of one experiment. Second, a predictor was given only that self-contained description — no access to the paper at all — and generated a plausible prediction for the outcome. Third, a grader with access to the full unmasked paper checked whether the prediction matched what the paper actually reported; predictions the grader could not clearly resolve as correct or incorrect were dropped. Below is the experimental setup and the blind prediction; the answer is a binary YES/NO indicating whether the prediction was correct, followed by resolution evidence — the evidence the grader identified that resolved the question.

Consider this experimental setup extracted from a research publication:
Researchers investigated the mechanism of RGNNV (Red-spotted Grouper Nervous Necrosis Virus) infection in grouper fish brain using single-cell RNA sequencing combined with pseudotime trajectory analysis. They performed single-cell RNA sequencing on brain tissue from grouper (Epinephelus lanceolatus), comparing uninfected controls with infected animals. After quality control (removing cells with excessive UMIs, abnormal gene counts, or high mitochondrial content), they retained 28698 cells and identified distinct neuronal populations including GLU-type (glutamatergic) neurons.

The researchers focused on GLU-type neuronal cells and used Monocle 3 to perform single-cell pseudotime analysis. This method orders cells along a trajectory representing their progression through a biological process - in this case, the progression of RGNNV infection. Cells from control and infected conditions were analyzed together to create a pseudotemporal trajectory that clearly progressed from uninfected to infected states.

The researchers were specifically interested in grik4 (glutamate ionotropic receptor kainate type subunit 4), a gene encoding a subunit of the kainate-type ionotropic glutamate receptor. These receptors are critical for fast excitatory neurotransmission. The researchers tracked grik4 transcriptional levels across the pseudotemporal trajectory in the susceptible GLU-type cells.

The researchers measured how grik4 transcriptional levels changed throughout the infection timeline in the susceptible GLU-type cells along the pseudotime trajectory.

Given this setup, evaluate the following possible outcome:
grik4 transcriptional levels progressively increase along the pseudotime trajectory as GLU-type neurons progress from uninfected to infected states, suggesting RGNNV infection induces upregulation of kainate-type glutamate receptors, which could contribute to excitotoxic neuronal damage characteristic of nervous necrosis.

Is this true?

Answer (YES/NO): NO